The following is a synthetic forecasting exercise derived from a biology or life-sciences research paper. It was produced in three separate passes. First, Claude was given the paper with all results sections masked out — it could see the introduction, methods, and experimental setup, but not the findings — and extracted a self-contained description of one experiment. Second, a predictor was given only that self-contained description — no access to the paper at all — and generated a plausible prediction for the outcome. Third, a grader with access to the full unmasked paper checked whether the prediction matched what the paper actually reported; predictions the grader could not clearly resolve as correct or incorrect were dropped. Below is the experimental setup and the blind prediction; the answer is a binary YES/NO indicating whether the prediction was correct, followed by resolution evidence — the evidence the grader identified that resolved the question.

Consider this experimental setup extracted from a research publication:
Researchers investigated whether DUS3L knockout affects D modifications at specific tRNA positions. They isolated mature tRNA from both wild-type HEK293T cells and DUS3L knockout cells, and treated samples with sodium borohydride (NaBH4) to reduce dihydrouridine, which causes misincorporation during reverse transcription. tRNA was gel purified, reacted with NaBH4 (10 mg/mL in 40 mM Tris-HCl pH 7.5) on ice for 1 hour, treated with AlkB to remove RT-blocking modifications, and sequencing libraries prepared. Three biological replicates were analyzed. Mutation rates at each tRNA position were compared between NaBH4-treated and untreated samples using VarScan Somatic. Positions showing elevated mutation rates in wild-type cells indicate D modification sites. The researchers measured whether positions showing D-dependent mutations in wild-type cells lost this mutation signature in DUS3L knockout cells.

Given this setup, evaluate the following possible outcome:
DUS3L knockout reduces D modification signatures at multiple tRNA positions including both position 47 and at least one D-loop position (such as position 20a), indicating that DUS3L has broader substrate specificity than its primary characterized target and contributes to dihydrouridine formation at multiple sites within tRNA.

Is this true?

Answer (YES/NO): NO